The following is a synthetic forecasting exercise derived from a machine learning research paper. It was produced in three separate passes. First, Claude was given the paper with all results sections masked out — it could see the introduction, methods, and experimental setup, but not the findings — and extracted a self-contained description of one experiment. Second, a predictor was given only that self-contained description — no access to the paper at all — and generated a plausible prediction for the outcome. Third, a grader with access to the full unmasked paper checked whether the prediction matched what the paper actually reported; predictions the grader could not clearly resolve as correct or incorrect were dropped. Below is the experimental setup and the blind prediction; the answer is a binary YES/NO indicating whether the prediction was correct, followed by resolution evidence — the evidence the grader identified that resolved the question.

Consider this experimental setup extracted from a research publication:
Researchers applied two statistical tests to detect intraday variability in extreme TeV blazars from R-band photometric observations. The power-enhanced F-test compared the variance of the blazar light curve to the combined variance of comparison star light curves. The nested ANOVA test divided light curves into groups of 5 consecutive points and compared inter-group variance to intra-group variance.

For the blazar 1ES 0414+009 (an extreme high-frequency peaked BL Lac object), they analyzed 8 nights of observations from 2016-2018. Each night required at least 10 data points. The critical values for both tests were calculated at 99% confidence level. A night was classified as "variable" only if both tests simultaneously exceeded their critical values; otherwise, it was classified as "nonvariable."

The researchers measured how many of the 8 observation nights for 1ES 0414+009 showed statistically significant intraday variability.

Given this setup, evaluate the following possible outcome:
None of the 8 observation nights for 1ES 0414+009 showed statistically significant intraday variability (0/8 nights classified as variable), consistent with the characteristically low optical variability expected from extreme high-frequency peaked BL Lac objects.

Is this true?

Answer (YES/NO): YES